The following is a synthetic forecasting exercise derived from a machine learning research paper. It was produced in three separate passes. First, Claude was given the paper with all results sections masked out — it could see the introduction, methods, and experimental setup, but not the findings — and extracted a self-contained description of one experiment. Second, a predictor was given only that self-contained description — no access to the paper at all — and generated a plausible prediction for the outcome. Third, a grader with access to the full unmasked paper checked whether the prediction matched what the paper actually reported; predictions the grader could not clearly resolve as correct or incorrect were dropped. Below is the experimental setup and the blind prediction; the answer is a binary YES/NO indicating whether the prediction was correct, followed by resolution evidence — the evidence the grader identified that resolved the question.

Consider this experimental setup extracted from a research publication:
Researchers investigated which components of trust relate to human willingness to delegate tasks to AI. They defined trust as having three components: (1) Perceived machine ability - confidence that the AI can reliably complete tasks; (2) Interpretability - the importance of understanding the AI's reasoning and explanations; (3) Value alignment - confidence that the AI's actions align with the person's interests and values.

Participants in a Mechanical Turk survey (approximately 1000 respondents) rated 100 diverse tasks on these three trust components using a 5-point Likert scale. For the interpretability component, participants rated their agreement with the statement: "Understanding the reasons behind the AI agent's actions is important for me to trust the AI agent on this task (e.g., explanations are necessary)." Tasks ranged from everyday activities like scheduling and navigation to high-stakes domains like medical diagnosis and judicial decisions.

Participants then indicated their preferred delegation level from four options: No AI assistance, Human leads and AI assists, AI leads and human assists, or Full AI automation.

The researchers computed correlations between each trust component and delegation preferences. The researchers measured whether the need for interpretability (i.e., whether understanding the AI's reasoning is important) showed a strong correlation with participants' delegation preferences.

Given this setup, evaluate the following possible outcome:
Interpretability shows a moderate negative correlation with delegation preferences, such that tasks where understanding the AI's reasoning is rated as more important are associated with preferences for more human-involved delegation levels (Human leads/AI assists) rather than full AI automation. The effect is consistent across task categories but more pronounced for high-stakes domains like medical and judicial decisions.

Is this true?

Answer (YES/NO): NO